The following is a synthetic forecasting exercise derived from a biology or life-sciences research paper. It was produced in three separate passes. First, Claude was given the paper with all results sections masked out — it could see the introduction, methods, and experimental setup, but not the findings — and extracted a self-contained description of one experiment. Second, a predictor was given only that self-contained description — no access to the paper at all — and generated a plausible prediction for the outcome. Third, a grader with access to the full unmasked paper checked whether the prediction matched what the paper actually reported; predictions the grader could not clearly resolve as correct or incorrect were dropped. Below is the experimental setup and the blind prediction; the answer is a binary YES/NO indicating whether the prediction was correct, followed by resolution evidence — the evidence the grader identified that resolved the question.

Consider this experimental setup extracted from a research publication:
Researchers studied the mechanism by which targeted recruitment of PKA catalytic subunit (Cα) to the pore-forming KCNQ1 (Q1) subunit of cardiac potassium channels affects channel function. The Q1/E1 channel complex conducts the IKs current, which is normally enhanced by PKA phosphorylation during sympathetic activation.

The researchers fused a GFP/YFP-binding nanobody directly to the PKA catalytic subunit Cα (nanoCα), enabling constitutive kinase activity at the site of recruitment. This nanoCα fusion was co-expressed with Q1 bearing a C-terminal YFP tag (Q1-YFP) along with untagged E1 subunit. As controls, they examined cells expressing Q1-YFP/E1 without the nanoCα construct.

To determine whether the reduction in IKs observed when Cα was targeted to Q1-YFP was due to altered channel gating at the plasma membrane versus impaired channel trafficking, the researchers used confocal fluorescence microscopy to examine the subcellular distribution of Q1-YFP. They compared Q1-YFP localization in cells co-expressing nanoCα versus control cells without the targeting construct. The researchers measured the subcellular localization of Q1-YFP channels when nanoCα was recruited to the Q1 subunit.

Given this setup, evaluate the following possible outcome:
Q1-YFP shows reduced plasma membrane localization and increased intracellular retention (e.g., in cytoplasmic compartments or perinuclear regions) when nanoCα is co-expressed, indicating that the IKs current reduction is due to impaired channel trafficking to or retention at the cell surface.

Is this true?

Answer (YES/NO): YES